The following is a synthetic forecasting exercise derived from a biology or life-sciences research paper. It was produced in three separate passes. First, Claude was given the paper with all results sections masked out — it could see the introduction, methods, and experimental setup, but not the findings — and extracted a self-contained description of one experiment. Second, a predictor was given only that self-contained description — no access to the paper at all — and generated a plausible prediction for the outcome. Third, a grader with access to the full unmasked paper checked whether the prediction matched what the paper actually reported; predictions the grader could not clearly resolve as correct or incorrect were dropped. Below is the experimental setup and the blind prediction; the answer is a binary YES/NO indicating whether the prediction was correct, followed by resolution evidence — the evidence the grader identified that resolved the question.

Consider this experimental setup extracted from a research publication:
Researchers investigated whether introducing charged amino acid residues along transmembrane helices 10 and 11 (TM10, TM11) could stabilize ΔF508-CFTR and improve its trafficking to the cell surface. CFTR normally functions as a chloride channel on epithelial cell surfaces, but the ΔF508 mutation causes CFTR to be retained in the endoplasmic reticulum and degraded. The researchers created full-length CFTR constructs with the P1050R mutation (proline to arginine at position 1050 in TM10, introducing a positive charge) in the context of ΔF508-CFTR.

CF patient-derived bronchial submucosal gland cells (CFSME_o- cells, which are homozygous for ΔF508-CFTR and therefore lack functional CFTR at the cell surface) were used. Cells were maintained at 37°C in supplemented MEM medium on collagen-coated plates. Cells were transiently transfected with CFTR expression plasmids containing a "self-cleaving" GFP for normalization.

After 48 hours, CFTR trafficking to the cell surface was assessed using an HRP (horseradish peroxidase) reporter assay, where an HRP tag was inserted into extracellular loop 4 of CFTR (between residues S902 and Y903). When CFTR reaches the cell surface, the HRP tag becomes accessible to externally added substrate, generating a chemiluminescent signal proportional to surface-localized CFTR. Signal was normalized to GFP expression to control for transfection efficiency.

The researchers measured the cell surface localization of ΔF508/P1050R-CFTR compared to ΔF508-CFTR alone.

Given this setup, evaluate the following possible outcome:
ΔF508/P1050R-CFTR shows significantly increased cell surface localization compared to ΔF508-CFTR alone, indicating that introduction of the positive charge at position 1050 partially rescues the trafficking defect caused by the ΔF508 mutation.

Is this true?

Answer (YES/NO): NO